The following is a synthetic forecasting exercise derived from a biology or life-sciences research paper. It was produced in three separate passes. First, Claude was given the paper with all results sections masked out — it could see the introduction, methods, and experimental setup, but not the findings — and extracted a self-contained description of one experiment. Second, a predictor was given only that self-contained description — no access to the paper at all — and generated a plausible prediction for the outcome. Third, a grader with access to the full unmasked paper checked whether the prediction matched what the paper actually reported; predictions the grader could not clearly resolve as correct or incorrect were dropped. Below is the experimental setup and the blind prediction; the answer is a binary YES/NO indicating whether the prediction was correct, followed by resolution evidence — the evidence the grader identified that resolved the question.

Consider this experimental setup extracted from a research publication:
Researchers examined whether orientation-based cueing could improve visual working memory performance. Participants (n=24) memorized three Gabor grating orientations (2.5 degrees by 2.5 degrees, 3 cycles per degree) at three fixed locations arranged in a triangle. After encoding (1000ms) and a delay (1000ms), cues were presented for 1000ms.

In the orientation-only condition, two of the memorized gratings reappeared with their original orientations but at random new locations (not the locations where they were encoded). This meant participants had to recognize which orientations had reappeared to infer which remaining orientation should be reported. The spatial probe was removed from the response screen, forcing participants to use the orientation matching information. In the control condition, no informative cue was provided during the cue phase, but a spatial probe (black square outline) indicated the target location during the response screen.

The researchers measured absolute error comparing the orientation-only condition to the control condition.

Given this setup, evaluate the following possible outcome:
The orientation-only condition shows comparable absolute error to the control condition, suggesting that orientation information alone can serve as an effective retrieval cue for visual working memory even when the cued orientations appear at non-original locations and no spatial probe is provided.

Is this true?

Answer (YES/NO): NO